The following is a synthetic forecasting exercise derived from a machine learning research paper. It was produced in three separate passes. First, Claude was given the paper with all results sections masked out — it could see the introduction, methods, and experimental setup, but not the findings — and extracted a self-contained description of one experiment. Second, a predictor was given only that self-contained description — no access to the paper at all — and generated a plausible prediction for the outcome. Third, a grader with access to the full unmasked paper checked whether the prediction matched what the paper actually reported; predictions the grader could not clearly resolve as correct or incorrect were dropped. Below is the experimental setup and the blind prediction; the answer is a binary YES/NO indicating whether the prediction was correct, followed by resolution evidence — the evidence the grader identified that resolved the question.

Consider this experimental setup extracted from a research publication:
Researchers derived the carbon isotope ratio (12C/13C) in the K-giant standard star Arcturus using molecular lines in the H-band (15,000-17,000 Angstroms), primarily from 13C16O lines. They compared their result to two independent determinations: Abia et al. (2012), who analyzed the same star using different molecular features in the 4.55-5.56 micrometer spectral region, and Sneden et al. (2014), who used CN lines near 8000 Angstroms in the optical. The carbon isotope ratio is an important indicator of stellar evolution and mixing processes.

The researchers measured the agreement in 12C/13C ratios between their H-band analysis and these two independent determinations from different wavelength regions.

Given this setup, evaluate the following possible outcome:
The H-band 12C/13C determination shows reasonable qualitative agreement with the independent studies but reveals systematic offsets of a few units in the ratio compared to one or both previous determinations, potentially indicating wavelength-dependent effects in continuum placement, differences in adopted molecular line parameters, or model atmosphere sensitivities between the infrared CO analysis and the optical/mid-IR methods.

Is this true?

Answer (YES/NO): NO